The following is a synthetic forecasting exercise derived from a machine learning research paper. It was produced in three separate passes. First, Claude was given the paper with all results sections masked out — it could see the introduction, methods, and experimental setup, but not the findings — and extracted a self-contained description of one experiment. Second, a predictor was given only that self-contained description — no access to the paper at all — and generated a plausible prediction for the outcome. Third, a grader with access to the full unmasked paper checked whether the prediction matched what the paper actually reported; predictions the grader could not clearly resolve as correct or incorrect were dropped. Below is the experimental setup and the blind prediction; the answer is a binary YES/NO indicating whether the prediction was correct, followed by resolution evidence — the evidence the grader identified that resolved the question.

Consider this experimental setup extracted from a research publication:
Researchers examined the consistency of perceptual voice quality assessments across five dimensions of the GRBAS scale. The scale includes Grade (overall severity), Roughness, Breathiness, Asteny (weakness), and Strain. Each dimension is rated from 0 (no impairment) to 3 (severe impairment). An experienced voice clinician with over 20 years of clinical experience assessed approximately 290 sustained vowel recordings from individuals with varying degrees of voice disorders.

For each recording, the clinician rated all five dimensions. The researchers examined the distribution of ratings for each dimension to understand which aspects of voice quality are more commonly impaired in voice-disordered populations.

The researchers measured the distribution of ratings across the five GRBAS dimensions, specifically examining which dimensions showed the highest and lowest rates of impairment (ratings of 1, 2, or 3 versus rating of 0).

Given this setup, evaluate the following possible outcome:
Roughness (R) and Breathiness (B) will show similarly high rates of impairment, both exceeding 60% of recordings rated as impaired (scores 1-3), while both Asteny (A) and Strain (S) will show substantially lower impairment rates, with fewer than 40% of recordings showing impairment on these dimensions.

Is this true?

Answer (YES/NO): NO